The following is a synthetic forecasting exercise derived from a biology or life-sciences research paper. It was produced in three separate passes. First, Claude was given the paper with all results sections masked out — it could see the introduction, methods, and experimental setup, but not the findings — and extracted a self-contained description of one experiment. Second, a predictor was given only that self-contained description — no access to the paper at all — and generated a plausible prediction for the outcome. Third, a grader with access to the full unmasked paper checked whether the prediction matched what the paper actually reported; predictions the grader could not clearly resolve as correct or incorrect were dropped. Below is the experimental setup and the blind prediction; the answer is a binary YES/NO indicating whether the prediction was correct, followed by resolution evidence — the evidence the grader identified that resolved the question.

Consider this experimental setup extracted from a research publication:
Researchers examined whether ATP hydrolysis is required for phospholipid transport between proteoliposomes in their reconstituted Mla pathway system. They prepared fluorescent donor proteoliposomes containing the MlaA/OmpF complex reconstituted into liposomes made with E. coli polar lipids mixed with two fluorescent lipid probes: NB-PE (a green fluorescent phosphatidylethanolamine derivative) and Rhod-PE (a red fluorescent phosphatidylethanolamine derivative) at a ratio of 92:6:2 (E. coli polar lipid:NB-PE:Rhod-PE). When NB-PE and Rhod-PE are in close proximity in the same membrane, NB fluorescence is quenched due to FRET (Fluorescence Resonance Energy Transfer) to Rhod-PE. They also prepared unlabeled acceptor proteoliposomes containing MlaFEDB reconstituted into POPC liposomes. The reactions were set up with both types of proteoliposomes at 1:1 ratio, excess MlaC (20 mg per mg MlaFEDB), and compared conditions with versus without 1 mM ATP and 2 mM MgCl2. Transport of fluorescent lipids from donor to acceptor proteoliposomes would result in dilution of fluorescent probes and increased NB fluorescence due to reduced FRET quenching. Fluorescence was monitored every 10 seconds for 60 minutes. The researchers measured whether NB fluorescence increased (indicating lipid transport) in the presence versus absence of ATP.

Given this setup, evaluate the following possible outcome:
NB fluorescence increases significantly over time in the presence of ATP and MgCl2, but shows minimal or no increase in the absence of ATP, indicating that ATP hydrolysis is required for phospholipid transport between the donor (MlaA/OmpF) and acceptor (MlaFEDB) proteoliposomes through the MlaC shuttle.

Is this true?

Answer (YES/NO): YES